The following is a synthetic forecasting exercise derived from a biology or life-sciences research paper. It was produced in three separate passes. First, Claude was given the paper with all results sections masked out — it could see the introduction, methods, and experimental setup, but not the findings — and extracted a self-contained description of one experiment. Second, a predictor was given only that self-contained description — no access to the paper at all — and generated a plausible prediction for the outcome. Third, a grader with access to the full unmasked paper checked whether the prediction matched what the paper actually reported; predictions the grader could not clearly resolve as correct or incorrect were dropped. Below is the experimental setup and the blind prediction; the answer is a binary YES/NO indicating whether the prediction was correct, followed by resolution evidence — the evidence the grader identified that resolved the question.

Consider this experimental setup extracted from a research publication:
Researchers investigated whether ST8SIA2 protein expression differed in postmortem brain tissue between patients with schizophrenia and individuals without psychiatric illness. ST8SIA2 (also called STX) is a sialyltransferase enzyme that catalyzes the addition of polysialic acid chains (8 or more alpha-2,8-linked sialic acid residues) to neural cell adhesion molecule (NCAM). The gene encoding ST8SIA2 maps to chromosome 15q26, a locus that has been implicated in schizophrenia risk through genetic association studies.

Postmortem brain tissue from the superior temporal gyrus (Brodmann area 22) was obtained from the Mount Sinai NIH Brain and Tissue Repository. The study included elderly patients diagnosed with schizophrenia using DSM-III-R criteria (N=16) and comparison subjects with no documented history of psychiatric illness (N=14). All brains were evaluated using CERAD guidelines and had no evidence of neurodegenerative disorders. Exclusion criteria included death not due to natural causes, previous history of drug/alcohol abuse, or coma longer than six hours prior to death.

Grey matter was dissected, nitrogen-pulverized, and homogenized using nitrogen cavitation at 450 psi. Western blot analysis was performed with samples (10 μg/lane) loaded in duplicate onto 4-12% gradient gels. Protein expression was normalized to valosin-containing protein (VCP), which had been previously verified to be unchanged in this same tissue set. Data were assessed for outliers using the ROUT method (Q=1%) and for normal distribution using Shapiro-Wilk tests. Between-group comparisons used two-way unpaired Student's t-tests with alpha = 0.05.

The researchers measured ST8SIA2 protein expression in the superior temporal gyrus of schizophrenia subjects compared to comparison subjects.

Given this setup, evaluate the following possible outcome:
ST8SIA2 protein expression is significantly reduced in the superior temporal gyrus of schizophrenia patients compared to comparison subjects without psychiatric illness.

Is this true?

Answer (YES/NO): NO